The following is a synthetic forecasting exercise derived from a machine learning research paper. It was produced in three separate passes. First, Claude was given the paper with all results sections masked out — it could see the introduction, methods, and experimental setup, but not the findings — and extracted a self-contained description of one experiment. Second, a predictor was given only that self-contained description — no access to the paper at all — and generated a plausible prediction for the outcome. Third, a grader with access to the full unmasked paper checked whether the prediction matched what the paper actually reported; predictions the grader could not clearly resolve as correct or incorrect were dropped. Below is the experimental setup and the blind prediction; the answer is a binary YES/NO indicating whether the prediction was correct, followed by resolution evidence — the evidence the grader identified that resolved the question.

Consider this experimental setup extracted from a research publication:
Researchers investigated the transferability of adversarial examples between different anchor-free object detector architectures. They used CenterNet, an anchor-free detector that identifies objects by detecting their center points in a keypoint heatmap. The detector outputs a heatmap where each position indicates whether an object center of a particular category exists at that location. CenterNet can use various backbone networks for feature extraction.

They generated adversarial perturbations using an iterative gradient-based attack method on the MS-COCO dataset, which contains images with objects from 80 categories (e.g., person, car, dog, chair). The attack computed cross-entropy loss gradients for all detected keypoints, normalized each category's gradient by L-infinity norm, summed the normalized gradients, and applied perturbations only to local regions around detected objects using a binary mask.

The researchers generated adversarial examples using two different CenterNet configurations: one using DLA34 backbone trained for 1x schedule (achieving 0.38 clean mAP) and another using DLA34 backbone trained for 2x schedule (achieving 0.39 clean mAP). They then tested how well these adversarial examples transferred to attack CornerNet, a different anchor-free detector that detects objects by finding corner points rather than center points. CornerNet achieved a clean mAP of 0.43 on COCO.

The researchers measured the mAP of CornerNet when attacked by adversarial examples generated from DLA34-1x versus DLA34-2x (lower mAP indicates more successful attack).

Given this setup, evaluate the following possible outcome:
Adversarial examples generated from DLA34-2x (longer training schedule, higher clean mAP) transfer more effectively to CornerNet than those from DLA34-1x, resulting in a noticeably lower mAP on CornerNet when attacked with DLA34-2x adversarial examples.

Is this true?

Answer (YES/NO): NO